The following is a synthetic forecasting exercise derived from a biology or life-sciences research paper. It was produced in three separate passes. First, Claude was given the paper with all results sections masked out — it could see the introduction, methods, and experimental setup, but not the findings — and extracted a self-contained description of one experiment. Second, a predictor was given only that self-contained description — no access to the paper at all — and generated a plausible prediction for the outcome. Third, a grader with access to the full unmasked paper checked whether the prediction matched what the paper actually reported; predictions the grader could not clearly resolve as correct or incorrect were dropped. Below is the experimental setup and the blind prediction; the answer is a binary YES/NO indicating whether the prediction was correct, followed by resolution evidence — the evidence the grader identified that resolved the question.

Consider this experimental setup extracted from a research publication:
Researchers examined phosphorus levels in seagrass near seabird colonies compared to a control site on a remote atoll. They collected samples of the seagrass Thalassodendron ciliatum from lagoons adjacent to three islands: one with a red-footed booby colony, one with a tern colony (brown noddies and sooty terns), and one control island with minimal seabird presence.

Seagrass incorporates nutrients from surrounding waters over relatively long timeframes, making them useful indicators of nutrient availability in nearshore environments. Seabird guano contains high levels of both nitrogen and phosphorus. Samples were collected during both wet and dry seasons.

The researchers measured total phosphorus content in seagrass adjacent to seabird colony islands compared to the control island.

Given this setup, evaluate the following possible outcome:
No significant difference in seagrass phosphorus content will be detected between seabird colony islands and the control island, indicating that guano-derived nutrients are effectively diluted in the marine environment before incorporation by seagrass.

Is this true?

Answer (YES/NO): NO